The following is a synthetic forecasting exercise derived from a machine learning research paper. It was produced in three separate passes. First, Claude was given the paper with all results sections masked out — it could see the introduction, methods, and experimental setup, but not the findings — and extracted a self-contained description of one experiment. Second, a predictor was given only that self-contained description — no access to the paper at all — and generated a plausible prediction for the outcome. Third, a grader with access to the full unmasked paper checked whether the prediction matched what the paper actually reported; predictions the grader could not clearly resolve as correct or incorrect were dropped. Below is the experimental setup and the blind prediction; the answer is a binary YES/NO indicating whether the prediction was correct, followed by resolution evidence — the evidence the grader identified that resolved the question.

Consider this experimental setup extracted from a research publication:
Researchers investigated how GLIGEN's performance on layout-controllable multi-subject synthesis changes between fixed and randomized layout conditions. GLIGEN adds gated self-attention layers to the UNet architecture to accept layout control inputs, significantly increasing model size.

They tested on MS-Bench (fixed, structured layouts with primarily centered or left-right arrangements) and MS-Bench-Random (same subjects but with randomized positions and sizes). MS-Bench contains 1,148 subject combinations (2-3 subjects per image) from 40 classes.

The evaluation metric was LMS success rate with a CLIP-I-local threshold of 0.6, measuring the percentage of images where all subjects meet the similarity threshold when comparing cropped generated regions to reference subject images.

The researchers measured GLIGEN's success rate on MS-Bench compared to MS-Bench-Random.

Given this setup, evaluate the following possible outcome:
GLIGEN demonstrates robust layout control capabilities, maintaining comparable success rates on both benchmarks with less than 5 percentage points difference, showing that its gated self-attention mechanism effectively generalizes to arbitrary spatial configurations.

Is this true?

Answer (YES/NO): YES